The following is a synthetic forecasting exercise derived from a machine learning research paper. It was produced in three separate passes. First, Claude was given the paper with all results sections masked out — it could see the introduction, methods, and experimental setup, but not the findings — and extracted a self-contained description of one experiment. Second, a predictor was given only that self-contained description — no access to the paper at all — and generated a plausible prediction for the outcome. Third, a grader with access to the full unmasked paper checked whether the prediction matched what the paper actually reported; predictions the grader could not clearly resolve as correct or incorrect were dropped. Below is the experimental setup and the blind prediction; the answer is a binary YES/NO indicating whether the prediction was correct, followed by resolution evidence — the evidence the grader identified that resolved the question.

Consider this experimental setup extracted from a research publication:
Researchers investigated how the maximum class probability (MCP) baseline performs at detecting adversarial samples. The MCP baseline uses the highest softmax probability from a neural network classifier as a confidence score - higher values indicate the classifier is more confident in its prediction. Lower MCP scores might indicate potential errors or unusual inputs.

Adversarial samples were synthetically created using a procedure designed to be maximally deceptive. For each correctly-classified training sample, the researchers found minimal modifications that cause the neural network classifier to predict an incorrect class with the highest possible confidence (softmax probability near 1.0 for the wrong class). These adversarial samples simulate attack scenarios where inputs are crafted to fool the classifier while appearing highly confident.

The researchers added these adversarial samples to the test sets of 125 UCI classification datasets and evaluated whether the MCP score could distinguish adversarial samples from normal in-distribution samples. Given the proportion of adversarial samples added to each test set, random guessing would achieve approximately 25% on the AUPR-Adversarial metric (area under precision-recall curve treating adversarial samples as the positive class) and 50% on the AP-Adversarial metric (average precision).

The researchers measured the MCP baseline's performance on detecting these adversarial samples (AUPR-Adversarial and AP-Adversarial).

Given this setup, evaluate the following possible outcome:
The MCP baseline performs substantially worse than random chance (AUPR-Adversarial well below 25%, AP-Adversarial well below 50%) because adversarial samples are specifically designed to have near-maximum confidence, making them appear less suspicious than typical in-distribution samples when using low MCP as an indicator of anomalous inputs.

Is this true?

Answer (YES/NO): NO